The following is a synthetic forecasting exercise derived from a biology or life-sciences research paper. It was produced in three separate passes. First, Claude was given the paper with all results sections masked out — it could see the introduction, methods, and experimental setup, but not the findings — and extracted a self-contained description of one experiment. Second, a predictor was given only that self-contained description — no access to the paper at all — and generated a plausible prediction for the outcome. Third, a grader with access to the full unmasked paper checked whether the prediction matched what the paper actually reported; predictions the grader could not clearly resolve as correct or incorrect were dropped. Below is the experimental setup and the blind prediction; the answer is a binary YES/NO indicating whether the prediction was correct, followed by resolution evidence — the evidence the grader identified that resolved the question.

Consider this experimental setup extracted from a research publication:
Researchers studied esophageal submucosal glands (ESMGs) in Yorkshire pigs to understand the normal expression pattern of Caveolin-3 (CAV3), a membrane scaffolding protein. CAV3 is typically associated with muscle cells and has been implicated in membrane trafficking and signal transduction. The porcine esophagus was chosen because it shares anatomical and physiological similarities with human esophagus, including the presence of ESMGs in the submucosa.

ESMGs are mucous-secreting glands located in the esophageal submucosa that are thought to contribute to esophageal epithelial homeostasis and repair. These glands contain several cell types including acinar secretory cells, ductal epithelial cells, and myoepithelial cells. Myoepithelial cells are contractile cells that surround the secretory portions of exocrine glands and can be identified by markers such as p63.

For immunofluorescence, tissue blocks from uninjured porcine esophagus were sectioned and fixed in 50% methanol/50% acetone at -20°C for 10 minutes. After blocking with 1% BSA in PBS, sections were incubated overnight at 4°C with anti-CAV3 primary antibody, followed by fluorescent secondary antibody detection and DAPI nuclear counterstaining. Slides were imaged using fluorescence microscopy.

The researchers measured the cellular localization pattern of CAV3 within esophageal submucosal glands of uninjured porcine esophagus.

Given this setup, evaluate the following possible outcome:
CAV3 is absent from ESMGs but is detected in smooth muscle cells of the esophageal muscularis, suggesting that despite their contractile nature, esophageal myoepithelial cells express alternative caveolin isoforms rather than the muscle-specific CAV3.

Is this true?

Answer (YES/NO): NO